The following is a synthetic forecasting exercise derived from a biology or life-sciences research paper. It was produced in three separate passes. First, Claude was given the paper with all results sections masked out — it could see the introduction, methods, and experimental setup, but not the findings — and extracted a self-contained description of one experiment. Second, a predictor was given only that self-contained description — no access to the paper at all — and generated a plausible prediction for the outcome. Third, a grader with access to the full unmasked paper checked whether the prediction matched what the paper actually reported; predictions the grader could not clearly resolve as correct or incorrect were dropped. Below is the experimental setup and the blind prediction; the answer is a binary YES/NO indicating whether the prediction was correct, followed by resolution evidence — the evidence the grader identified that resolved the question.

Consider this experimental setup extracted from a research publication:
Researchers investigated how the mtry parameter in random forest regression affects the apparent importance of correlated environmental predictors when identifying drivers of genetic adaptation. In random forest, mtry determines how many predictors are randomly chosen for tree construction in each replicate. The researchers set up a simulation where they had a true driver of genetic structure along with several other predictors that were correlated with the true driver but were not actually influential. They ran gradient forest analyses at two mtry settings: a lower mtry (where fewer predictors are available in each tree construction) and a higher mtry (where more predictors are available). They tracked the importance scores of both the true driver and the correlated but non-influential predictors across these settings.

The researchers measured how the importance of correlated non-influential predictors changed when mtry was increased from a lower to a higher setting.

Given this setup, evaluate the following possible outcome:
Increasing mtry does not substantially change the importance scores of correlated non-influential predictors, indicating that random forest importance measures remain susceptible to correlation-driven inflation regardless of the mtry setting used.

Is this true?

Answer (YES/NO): NO